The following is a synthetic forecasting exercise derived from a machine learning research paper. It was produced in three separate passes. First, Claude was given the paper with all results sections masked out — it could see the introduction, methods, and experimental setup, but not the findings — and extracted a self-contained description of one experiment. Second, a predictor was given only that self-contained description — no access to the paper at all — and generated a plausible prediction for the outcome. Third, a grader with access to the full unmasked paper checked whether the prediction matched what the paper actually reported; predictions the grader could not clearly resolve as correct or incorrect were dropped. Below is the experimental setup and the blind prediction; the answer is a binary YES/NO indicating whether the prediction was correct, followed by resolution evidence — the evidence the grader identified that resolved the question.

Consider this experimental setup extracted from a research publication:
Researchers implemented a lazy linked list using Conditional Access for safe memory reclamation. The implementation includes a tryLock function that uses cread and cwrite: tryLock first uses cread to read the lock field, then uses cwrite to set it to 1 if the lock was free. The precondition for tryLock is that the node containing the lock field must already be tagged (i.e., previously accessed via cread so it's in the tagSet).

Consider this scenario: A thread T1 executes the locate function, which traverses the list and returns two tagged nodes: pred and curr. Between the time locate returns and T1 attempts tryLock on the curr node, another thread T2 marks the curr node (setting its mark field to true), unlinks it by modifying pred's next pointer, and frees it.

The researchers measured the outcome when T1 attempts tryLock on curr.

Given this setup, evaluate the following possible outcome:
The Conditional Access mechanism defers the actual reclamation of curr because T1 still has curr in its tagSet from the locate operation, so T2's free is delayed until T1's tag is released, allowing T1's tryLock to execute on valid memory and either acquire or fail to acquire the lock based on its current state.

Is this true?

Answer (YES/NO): NO